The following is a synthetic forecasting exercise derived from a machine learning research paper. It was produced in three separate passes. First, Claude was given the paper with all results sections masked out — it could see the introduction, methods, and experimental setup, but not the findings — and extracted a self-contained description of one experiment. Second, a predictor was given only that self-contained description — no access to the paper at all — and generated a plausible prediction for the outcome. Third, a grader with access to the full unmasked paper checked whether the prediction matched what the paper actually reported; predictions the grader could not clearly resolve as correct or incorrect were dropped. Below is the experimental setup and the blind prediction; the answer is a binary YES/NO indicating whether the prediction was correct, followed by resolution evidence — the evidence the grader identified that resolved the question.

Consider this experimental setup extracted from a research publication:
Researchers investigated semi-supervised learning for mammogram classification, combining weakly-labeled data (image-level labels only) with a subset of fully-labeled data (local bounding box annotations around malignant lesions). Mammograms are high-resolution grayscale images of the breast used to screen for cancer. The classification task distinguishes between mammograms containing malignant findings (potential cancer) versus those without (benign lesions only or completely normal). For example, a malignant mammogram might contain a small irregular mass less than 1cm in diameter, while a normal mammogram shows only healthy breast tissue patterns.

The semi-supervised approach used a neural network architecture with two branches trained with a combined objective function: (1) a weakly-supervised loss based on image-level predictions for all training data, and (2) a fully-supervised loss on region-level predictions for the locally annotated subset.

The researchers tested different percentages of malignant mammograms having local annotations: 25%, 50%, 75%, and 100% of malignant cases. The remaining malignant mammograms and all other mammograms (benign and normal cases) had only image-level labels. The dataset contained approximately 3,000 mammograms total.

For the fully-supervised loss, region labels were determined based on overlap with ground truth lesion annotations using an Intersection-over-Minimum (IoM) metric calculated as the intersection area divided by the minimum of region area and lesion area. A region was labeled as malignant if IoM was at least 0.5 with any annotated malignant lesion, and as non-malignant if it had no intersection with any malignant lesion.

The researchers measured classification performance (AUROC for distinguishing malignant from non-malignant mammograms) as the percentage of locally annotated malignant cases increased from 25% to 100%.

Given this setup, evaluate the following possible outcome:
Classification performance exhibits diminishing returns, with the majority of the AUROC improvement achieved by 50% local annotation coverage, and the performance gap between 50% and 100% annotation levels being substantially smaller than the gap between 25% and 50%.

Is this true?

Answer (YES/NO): YES